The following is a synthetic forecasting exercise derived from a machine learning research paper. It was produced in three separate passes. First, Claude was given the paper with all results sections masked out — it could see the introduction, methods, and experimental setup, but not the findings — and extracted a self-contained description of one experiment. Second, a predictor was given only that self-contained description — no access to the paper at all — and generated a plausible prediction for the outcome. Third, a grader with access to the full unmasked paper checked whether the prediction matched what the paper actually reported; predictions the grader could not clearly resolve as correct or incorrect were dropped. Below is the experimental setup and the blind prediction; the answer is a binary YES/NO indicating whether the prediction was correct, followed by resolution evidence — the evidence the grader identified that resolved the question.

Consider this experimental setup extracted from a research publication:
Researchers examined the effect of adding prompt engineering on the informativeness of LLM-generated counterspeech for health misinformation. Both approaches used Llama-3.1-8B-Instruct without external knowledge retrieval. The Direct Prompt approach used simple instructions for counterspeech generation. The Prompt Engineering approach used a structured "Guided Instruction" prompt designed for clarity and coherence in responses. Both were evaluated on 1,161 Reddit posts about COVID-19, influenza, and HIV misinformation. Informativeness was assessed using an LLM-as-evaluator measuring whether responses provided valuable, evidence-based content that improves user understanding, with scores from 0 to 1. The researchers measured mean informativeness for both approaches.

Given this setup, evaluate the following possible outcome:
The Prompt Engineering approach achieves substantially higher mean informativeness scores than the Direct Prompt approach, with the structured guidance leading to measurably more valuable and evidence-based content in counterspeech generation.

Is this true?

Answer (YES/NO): NO